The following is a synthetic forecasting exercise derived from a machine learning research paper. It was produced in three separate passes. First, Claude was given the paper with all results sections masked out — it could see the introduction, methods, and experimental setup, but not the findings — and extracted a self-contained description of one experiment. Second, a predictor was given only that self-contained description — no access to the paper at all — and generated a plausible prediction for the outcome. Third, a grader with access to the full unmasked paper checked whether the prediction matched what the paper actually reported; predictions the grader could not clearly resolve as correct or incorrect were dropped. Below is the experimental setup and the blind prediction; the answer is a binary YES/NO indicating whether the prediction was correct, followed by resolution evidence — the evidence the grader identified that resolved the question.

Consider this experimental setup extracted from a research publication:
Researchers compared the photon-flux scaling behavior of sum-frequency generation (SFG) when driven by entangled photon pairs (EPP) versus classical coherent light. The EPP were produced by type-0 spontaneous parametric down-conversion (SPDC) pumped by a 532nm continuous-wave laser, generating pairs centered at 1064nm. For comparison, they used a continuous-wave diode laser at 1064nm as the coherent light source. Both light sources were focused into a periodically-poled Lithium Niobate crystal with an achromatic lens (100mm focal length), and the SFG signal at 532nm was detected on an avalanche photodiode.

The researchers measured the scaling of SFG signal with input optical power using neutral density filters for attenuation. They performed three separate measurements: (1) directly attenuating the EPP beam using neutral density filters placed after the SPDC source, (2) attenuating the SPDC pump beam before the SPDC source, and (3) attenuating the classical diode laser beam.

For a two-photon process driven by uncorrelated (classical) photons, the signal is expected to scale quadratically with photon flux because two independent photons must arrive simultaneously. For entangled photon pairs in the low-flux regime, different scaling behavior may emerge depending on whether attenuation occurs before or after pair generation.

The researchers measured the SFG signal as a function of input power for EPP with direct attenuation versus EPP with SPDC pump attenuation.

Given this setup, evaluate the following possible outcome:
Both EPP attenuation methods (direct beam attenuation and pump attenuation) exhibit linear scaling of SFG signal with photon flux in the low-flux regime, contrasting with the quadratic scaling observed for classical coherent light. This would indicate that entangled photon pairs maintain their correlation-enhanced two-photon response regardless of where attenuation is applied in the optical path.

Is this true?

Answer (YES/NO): NO